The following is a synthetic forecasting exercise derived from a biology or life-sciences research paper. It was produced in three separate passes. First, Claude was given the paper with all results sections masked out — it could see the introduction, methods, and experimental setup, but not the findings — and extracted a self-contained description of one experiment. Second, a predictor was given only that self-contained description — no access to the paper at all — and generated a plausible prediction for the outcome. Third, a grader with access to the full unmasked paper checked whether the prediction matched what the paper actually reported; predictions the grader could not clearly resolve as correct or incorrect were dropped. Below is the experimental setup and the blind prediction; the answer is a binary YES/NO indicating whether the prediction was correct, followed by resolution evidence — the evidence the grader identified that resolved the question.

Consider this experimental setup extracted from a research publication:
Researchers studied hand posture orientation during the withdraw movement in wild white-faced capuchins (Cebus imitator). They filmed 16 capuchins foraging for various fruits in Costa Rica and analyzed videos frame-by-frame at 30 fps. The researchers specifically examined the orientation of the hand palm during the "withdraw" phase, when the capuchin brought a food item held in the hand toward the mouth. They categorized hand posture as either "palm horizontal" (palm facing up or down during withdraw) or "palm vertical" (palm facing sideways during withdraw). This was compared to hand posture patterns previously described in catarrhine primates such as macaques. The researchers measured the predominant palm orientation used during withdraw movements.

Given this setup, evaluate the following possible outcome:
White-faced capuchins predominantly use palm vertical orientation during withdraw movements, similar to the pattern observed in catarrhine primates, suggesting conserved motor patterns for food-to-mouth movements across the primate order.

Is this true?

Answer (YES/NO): NO